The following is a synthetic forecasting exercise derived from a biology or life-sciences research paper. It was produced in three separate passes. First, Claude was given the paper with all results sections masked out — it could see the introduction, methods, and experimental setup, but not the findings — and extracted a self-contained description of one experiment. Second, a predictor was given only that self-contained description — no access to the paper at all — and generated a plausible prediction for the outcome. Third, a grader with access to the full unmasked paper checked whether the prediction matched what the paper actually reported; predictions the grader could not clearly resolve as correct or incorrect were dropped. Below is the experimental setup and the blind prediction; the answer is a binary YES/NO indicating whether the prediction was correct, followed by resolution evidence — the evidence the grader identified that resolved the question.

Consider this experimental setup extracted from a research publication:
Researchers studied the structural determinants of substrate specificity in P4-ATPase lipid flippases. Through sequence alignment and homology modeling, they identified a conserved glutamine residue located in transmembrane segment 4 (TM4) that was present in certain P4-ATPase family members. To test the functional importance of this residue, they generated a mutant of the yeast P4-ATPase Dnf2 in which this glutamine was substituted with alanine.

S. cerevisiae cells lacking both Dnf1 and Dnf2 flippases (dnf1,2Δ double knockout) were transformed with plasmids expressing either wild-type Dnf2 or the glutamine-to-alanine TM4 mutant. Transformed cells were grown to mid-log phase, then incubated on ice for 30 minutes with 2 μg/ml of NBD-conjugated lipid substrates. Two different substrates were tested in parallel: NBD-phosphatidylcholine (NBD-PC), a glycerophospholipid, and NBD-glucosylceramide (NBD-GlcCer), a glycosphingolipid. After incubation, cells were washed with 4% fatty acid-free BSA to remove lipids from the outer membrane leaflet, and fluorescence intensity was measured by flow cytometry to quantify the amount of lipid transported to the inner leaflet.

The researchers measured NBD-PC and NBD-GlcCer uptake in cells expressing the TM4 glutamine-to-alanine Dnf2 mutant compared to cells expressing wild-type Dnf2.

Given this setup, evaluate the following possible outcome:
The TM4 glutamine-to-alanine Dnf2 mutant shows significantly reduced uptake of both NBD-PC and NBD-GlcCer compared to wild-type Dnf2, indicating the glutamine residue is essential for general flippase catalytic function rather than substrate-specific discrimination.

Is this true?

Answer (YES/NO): NO